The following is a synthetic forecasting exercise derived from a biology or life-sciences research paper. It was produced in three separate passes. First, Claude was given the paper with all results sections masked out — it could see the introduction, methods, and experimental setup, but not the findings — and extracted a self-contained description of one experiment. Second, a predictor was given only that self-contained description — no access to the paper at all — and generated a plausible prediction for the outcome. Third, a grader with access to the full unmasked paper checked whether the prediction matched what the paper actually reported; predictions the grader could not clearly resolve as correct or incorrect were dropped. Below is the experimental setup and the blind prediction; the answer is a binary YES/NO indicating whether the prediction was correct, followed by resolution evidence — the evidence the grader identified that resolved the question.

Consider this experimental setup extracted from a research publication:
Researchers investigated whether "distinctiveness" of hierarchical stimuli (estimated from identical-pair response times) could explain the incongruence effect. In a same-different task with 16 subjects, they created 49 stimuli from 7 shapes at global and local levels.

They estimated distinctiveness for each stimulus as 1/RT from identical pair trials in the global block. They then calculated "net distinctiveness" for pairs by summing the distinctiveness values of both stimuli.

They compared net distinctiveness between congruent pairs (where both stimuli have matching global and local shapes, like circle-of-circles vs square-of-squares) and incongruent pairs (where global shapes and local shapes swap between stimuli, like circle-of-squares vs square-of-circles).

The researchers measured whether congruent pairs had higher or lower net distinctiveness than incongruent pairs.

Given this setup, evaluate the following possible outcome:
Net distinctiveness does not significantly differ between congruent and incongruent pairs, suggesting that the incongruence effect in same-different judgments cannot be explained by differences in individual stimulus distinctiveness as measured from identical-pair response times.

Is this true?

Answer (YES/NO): NO